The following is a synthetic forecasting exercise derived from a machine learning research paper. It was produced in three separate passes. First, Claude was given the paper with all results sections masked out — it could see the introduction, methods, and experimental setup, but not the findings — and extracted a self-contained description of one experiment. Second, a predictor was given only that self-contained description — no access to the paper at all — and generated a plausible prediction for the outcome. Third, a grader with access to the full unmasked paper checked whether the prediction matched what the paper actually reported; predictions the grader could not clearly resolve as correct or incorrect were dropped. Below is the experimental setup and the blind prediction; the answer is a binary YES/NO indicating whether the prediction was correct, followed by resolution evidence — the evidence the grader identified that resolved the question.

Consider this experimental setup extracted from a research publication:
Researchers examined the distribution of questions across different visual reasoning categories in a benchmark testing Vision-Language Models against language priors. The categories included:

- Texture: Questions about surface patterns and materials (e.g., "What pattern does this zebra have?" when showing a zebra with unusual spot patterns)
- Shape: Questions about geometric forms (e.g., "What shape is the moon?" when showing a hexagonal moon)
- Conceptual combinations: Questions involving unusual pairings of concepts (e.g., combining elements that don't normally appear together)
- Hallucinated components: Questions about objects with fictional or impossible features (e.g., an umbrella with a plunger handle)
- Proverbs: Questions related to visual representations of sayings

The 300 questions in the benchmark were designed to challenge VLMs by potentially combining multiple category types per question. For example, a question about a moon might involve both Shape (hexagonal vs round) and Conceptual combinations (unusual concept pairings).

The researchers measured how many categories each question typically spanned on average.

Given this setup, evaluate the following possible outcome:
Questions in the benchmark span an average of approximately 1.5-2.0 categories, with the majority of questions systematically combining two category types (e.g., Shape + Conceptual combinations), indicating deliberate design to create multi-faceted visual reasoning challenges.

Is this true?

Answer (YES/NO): YES